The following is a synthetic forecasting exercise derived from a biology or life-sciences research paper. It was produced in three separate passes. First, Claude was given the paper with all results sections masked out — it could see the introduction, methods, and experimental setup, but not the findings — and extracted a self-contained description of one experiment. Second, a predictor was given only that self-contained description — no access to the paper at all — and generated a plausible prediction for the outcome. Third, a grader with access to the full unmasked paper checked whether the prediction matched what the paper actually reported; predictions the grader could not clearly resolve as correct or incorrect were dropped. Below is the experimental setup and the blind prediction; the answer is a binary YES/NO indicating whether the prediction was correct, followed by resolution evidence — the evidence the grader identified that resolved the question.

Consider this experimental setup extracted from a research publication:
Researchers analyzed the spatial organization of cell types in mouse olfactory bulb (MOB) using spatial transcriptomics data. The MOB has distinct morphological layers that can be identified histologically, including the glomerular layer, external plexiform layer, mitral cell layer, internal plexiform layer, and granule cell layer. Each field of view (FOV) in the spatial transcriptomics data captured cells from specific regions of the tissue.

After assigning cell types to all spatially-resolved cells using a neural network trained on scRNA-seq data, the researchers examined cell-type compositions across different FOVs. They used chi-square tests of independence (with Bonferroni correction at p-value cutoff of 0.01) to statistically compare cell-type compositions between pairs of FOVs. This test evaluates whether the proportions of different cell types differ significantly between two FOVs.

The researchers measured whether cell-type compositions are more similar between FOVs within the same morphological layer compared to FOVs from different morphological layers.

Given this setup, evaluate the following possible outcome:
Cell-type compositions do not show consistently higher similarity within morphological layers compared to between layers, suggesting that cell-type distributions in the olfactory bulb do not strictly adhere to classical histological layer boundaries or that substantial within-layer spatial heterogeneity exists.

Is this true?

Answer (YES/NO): NO